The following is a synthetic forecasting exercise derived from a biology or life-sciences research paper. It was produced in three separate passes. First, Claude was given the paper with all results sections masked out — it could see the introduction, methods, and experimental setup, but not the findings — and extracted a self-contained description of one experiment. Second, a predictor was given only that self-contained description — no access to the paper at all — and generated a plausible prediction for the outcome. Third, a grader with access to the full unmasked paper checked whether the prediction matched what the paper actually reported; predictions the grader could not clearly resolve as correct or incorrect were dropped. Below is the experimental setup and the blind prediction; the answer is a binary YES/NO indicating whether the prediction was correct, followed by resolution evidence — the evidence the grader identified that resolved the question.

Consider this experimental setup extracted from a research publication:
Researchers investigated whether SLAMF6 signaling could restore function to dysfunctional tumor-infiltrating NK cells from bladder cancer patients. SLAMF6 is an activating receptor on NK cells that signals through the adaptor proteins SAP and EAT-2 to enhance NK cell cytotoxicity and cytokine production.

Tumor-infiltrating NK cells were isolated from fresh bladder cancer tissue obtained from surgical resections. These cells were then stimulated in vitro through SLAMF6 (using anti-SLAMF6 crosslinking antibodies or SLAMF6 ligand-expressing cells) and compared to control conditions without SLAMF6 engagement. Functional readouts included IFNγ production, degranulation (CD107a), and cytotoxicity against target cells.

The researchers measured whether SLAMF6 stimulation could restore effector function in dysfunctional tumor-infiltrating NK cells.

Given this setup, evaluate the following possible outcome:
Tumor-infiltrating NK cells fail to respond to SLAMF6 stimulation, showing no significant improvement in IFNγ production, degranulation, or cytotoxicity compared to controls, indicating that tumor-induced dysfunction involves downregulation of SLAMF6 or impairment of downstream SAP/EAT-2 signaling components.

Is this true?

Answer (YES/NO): YES